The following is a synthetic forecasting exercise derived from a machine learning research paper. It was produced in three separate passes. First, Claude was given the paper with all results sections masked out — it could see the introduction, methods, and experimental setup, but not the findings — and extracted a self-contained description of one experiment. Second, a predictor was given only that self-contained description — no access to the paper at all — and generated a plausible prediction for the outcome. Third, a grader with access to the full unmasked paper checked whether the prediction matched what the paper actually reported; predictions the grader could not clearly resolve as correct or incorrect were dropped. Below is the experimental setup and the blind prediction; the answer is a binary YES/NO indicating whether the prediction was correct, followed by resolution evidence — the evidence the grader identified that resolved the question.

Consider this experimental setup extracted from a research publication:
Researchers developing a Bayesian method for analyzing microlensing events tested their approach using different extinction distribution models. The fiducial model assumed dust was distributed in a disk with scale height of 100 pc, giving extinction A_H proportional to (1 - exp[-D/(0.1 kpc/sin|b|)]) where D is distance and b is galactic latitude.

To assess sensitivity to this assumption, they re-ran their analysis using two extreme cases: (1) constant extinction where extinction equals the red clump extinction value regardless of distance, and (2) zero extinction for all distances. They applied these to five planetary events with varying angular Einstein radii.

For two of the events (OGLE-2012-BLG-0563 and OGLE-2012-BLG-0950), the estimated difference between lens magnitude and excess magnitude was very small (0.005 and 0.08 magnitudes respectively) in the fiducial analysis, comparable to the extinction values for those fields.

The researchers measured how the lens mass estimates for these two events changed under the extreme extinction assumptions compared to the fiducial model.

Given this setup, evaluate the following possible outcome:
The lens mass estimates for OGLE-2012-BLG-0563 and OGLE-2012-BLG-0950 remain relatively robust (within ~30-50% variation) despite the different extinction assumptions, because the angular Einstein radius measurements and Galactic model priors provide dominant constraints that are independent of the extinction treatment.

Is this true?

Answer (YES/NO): NO